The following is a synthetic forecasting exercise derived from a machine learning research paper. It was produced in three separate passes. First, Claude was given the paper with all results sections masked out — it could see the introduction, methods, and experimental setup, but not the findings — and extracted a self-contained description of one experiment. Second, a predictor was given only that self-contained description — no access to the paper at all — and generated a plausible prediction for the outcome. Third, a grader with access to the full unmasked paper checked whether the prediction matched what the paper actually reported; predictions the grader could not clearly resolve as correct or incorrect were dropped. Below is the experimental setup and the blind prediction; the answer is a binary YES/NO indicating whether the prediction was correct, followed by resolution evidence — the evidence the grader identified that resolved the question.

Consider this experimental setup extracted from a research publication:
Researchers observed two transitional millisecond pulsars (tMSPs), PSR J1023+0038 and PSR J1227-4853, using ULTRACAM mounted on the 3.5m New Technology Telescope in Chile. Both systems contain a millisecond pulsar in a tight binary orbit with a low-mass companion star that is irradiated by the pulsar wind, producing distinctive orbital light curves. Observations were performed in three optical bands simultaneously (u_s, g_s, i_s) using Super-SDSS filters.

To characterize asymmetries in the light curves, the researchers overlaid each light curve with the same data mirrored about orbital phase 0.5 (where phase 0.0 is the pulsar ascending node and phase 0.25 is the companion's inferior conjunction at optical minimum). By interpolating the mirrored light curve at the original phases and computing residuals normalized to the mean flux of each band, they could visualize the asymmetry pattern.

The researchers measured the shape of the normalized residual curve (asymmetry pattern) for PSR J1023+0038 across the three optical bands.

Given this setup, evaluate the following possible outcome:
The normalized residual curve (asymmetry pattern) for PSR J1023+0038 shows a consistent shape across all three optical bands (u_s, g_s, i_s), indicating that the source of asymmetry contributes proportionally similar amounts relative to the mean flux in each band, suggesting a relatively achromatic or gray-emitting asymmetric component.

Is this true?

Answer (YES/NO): NO